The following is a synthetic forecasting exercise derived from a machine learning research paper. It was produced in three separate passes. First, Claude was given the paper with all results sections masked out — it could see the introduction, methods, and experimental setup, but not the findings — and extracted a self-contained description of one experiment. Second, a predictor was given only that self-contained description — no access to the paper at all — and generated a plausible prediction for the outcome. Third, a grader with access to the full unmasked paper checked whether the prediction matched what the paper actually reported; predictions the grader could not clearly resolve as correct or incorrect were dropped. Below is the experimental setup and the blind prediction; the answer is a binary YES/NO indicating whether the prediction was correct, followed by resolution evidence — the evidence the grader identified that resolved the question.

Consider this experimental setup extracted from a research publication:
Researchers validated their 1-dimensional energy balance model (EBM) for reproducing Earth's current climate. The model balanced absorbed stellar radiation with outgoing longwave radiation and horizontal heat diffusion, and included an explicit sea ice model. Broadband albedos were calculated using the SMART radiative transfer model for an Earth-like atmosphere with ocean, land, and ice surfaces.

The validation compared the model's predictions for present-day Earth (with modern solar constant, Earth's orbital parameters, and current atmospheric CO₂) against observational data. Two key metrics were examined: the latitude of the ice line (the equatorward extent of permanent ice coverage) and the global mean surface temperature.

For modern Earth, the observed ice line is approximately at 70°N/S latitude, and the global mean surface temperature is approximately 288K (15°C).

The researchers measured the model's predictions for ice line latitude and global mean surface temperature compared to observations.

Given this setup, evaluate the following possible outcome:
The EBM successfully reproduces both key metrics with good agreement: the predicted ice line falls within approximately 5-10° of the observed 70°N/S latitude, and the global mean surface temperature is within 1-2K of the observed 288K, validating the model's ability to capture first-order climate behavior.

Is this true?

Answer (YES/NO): NO